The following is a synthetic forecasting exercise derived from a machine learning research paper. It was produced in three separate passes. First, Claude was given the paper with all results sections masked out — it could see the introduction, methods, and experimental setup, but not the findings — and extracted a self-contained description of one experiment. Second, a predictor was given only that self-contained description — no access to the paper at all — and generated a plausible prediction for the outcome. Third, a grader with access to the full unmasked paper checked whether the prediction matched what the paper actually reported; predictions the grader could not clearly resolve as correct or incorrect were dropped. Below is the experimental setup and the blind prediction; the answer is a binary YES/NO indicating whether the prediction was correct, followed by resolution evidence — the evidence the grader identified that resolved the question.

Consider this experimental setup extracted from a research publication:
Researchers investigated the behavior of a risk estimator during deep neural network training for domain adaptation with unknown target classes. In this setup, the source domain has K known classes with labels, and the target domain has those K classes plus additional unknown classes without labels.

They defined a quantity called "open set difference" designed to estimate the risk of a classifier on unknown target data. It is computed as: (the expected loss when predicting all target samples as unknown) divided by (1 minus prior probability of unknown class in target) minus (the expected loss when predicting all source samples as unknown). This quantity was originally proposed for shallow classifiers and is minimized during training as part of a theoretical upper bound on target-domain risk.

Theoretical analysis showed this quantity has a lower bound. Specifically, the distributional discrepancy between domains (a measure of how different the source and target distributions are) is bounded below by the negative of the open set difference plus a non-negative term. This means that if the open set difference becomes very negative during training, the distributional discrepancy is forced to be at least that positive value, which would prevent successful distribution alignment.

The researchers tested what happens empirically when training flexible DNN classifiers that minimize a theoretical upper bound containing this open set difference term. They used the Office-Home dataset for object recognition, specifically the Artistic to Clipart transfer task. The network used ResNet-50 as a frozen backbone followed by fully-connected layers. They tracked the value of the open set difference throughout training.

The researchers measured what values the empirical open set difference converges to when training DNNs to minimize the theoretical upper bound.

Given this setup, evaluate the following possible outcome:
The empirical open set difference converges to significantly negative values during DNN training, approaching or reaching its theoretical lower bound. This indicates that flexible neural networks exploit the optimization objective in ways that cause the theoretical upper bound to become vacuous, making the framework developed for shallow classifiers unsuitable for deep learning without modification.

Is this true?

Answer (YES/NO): YES